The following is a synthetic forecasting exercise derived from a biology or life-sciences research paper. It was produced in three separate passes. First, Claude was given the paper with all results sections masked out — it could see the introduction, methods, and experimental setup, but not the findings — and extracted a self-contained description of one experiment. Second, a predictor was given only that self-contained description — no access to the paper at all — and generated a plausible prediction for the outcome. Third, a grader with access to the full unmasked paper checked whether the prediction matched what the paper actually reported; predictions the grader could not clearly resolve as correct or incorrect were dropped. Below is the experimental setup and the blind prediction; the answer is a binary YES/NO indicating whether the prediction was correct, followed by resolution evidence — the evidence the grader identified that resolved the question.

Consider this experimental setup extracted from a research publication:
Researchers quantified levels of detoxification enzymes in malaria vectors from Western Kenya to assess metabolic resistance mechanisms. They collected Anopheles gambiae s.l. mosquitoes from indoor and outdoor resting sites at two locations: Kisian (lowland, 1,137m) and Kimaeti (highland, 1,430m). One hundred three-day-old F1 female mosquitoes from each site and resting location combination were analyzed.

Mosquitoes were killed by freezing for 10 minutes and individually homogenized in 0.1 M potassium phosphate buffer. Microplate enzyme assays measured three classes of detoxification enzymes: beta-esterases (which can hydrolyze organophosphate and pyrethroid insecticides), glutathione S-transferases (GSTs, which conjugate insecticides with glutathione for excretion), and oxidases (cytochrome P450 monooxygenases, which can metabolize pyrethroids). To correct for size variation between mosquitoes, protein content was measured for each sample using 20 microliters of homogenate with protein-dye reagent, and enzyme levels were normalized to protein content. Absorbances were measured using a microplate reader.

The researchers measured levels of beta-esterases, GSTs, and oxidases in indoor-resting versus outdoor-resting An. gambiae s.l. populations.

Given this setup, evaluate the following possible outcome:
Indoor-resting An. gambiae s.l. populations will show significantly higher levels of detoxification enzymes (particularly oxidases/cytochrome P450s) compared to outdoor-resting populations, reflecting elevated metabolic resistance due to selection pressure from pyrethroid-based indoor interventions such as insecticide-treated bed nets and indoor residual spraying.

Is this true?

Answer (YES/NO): YES